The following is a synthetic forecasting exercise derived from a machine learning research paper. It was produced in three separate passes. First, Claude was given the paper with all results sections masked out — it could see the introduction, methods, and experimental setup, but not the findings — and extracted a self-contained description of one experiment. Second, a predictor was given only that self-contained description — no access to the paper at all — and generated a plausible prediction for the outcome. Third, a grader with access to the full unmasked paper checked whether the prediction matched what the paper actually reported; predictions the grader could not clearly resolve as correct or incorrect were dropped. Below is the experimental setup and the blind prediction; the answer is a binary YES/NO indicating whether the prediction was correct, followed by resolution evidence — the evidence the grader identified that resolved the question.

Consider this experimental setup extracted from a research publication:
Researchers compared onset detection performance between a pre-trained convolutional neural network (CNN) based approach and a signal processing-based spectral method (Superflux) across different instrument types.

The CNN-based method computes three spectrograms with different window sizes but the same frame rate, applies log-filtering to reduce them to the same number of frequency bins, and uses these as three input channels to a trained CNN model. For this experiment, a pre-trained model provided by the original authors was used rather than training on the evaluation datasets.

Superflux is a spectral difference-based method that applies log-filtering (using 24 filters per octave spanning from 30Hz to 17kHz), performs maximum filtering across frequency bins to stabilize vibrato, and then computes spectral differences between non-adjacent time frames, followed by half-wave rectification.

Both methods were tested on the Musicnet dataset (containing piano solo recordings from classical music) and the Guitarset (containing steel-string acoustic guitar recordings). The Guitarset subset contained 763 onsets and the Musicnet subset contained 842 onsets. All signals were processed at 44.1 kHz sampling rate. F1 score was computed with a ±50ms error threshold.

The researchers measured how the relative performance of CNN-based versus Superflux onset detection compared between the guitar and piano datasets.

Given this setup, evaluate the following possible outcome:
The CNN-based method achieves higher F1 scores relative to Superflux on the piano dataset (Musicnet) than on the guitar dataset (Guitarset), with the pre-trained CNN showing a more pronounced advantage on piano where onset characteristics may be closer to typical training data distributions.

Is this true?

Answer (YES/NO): YES